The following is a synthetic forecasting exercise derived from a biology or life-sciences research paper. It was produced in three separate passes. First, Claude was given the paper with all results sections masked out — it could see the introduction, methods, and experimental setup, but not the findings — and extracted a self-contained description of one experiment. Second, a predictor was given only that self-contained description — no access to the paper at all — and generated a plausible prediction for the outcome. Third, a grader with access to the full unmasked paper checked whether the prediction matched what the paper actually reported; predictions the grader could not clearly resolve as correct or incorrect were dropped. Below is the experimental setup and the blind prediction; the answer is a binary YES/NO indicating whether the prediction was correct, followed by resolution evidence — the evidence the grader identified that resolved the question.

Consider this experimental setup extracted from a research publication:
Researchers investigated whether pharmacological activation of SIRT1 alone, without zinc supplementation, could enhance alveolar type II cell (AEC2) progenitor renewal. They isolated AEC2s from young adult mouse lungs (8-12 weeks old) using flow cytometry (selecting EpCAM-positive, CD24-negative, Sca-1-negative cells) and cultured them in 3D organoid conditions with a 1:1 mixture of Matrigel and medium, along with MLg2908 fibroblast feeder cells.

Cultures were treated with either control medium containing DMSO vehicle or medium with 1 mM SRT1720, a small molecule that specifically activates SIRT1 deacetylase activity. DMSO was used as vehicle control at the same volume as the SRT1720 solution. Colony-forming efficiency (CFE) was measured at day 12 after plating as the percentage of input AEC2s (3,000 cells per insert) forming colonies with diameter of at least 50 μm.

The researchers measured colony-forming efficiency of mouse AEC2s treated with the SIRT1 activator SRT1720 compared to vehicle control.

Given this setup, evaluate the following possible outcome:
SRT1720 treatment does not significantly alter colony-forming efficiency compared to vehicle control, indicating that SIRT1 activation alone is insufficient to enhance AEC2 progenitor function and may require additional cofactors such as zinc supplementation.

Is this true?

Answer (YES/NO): NO